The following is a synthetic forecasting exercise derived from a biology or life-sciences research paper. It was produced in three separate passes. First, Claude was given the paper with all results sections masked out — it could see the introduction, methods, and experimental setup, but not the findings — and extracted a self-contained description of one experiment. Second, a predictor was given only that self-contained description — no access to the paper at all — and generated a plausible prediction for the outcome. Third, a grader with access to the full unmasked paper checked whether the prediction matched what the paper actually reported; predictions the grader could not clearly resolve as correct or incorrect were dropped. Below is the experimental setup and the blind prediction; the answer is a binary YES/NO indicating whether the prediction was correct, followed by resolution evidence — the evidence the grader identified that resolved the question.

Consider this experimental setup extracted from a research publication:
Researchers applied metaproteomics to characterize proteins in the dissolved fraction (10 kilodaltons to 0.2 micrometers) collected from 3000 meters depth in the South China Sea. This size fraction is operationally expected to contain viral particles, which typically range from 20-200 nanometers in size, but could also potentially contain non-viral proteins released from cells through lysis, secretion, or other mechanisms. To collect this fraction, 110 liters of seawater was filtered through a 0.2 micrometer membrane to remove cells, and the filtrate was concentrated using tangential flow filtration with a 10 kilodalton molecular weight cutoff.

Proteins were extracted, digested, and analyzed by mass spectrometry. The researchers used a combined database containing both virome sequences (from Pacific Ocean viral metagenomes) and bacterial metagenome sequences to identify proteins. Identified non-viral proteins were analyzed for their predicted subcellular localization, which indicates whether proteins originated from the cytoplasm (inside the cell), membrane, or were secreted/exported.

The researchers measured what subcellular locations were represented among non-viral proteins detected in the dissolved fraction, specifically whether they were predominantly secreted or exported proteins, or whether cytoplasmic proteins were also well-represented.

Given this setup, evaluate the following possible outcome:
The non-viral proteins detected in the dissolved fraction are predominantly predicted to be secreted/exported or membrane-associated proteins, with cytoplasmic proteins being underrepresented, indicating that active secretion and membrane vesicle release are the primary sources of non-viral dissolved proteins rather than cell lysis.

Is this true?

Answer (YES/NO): NO